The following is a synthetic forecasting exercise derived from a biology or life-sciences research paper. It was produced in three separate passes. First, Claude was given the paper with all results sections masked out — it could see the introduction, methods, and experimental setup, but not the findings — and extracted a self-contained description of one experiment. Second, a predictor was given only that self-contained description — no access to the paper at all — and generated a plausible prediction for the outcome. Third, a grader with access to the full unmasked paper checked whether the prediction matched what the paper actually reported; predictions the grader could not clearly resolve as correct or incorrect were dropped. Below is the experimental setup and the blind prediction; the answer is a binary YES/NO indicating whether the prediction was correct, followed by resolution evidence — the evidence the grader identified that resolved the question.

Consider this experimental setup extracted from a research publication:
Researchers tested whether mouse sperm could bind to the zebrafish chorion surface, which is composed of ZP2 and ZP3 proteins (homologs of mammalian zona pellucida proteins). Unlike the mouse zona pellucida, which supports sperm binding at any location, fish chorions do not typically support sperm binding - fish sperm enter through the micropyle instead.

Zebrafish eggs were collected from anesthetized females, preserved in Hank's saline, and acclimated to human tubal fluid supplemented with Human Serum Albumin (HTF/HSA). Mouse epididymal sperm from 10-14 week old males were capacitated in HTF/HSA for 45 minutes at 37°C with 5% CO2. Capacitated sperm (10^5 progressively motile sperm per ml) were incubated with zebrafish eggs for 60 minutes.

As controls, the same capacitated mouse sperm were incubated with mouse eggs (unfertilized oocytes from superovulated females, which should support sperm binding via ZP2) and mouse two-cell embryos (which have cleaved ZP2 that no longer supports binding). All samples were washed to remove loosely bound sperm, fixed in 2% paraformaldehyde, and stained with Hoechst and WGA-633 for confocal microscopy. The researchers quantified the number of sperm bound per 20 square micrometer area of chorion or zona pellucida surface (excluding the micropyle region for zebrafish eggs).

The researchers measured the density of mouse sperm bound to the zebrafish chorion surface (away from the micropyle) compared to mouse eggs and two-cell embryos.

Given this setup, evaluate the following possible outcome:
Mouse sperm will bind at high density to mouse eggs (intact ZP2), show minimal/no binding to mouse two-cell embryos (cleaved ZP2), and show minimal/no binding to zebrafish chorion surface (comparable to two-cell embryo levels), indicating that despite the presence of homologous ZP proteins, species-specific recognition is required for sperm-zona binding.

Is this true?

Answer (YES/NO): YES